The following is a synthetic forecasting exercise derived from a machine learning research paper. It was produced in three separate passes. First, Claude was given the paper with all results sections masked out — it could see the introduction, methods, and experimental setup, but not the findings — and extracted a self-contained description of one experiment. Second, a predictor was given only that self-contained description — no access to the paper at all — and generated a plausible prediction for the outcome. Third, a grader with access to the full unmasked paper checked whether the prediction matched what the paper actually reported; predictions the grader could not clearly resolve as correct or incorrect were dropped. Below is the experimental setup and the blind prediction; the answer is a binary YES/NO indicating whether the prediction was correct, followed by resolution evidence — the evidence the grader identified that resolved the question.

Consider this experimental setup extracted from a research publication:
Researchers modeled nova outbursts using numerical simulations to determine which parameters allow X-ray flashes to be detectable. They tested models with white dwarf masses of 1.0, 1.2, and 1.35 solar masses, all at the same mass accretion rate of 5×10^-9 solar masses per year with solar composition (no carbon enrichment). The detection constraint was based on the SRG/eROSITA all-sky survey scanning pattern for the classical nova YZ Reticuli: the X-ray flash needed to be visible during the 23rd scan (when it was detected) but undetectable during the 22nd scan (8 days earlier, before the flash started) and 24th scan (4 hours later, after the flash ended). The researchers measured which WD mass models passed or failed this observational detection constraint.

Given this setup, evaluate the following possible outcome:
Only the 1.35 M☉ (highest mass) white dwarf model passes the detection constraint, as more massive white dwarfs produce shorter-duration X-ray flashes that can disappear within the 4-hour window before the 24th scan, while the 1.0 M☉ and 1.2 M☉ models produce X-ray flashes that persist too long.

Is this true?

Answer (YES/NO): NO